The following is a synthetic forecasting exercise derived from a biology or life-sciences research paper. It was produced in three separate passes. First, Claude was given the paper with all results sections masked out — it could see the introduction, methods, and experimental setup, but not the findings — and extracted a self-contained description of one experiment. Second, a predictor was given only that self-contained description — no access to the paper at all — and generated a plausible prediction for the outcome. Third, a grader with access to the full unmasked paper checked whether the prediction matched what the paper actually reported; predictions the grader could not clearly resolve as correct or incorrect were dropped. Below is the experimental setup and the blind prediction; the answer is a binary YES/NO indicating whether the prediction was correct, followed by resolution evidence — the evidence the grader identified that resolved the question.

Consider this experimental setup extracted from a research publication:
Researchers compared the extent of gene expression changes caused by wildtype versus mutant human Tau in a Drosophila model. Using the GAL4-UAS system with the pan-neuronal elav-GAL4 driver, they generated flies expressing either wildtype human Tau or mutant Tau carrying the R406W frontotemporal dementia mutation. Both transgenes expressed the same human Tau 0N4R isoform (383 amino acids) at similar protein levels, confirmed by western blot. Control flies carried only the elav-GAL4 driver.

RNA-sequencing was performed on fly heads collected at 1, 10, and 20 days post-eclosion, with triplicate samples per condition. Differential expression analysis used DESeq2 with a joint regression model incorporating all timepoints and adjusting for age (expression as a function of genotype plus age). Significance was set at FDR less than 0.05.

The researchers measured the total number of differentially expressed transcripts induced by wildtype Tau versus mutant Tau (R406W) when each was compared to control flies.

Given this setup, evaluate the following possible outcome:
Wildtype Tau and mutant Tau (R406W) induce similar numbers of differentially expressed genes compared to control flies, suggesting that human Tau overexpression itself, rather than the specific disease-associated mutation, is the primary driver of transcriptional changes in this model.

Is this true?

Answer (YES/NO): NO